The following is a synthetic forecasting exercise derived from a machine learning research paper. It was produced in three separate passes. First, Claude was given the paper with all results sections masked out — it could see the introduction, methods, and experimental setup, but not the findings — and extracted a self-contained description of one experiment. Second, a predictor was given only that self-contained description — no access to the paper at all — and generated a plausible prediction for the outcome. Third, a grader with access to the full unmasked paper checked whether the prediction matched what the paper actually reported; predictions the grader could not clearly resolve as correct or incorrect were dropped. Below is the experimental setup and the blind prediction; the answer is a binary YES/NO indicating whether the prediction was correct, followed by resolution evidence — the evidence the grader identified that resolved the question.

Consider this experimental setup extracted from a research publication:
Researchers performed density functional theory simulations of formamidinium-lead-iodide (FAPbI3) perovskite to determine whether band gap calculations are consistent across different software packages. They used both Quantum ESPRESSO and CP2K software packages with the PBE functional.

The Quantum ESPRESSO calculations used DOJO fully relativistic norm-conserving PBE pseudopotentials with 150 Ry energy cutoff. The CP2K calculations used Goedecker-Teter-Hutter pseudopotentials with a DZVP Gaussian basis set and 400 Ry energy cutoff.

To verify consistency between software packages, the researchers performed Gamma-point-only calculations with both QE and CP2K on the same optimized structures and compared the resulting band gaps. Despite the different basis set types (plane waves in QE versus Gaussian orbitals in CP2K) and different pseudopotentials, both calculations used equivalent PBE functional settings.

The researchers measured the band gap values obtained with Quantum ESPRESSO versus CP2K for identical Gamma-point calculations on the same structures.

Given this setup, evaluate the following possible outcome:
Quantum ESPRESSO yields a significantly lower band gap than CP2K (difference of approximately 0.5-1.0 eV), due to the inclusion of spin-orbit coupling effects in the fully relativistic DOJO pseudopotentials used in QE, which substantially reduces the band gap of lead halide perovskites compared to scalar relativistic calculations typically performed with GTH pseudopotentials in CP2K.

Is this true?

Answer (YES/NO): NO